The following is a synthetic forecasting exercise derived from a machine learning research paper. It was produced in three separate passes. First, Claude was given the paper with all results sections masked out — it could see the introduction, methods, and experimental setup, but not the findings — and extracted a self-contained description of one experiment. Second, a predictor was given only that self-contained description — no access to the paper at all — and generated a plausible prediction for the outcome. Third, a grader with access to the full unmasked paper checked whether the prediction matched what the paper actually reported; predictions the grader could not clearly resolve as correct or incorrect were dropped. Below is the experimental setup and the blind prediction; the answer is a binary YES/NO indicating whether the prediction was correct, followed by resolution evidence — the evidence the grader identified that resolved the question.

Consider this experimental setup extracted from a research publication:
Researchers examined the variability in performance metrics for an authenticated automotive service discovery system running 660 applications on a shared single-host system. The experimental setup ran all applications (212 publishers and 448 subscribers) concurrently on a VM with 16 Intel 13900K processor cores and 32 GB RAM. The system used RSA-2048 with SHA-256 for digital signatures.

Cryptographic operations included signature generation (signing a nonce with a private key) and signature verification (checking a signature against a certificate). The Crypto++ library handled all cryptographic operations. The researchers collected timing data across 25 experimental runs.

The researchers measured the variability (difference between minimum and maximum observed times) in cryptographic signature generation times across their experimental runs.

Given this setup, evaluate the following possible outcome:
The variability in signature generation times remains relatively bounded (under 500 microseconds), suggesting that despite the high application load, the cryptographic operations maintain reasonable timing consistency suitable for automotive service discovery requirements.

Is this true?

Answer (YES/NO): NO